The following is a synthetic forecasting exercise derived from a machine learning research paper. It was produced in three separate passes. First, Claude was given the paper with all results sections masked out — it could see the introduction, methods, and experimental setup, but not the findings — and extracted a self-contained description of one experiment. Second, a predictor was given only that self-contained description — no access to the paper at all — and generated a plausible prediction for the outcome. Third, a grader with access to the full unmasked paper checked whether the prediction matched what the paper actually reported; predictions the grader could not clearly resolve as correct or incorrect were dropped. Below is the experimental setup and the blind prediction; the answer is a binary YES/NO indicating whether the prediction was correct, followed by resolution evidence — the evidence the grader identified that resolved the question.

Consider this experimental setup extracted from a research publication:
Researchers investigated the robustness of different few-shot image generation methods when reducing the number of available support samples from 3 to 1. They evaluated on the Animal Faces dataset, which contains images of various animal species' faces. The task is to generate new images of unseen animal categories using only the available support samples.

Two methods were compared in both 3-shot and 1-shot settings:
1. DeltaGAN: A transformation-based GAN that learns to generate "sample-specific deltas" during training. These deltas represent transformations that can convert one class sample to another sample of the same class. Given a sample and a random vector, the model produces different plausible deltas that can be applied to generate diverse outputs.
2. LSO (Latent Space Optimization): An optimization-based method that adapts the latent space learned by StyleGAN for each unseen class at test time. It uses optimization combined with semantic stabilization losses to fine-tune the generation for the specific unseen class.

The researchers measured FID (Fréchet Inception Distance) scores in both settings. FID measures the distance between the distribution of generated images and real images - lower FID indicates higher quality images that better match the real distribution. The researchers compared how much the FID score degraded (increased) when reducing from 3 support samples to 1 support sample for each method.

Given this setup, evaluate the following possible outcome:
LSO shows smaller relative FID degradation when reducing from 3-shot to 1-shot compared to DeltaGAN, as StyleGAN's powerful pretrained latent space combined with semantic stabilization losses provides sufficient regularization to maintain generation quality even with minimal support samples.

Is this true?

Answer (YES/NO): NO